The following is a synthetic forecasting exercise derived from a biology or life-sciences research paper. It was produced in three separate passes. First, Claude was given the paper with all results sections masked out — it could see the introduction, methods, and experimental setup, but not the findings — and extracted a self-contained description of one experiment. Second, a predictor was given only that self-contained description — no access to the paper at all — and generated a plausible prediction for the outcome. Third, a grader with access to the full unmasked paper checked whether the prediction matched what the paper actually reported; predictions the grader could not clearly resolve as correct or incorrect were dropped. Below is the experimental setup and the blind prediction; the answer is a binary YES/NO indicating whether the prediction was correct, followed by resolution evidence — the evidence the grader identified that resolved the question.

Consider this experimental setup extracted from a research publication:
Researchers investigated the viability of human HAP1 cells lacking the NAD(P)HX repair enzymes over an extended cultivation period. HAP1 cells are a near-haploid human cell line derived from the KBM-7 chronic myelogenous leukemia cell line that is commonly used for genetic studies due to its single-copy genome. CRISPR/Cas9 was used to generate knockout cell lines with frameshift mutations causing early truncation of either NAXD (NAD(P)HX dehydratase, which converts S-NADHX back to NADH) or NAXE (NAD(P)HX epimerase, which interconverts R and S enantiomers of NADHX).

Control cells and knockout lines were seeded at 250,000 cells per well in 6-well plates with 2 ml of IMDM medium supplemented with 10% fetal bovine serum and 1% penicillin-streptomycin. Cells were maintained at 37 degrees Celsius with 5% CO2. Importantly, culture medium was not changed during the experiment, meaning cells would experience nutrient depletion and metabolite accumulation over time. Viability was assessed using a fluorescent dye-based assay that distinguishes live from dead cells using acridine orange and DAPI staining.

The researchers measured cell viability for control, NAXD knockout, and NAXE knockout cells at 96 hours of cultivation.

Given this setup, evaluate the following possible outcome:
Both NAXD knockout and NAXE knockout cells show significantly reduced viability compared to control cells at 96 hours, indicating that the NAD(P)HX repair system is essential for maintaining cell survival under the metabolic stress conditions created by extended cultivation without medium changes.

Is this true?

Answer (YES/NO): NO